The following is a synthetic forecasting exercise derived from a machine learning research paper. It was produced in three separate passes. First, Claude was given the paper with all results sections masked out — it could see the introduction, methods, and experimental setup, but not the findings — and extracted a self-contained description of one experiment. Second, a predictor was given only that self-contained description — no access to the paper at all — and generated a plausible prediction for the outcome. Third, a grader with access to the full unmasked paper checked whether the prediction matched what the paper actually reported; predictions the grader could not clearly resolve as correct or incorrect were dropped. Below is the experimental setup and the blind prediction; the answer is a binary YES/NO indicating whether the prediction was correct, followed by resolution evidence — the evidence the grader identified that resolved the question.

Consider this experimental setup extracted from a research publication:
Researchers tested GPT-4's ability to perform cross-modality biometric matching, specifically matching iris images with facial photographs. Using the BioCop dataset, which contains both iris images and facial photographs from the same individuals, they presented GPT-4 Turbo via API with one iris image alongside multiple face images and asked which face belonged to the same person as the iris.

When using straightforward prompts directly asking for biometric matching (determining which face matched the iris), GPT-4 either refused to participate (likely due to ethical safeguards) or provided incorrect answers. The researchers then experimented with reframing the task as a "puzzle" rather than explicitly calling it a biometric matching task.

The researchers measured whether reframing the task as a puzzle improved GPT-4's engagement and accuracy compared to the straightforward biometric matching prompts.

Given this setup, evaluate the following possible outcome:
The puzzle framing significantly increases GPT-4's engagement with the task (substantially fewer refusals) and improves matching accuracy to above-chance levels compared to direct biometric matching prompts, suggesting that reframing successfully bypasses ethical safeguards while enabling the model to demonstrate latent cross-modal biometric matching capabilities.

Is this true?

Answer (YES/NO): YES